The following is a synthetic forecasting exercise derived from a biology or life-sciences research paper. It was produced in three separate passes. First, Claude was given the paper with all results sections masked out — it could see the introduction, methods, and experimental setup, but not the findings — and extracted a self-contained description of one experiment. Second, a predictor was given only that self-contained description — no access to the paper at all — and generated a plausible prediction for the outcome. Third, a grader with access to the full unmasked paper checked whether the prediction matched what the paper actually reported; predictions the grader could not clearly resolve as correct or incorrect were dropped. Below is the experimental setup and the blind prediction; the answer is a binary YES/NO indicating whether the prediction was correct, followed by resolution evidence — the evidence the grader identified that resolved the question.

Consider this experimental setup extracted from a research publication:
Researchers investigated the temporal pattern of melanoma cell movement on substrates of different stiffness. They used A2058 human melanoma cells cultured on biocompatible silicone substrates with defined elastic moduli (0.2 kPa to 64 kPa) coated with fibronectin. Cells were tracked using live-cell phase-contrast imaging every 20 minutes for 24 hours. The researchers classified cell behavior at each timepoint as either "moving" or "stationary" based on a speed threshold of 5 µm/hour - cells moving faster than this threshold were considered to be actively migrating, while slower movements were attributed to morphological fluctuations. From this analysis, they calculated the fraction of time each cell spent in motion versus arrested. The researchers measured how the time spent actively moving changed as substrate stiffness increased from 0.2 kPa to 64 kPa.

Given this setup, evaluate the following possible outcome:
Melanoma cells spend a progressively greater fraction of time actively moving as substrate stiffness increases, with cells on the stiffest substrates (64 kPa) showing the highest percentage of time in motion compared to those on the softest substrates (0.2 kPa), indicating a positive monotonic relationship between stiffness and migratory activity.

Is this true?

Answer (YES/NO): NO